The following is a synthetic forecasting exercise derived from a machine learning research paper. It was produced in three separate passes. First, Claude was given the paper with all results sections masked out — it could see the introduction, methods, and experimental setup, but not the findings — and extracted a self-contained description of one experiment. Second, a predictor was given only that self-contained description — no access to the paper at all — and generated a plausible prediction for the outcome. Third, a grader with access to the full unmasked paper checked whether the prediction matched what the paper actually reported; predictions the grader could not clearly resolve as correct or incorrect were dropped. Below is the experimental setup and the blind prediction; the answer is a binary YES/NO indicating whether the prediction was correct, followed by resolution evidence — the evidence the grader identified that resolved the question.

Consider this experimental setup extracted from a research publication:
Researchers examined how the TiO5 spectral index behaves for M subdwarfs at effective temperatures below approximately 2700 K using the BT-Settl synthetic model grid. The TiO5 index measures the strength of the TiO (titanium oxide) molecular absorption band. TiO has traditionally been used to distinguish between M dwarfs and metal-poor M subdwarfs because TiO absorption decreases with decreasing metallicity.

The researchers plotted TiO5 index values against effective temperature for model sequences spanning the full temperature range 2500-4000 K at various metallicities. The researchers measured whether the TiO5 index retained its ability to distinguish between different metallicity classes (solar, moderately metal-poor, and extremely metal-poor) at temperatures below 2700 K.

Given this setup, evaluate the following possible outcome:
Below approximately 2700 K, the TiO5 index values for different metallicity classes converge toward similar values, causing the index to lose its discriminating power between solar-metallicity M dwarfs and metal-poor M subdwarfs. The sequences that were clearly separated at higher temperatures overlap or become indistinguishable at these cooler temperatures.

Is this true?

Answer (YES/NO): YES